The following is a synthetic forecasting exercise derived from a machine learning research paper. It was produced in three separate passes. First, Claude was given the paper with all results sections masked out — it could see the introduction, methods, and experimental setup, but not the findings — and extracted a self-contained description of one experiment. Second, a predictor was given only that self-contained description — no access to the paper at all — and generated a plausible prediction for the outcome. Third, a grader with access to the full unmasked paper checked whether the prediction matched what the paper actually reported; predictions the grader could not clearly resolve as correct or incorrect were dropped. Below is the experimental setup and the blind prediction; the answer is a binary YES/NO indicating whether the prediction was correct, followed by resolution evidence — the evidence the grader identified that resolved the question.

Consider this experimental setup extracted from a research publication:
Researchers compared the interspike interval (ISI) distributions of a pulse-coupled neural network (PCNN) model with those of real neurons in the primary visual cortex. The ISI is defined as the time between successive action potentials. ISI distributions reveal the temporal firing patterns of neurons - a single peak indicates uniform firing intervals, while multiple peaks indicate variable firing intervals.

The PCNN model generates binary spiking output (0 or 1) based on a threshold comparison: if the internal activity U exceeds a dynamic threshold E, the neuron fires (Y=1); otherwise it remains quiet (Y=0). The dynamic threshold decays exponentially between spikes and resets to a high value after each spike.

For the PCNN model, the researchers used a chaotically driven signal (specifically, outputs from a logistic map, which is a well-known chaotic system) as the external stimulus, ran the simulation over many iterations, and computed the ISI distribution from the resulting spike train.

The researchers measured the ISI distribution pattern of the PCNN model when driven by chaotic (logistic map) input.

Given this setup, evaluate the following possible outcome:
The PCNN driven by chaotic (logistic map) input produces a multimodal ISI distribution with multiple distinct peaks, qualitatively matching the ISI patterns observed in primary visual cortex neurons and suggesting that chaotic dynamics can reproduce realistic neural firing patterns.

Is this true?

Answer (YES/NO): NO